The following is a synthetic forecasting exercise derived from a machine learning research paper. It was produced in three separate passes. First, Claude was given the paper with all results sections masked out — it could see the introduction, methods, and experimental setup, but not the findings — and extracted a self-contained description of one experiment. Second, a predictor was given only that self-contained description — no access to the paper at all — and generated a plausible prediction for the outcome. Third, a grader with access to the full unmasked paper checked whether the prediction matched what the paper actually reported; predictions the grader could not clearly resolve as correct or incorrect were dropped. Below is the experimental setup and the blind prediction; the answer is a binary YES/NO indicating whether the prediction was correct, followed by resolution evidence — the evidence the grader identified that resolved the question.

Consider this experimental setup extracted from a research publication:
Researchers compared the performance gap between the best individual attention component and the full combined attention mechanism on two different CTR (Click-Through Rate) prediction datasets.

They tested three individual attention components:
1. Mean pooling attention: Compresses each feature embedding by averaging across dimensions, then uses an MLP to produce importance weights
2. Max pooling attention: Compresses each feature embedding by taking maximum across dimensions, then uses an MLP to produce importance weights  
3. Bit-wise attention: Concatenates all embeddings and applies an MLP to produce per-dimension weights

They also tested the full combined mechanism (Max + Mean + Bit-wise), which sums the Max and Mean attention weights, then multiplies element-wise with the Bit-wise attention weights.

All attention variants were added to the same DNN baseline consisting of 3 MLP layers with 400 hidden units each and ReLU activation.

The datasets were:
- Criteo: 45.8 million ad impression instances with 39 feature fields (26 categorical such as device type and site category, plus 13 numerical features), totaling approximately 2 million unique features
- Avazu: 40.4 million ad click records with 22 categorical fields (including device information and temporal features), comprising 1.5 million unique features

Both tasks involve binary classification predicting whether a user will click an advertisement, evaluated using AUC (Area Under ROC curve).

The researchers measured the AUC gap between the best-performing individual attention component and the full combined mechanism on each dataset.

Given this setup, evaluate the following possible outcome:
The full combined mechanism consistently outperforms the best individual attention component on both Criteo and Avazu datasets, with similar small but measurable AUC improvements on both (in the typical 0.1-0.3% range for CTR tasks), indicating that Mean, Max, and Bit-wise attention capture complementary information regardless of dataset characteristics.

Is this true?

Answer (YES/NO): NO